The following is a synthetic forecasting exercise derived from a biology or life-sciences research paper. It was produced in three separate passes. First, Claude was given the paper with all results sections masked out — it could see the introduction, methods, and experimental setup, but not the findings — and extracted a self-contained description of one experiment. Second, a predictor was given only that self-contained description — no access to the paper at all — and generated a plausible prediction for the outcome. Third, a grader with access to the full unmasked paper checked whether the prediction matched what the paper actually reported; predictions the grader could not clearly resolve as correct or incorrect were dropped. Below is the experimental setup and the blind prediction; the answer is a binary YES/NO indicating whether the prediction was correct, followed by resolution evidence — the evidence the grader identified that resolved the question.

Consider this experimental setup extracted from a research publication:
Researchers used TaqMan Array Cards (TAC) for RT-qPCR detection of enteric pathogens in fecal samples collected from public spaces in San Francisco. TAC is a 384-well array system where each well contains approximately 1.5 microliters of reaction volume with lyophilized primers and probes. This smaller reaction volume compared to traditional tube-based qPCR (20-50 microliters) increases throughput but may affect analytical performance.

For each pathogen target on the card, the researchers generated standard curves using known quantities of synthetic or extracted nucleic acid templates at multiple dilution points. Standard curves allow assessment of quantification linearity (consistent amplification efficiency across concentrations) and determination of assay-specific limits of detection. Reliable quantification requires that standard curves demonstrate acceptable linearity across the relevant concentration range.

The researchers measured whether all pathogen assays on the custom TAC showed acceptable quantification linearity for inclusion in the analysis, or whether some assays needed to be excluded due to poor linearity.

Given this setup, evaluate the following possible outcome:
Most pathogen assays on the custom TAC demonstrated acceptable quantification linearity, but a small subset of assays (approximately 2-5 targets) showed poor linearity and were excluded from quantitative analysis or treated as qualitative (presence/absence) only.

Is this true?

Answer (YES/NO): YES